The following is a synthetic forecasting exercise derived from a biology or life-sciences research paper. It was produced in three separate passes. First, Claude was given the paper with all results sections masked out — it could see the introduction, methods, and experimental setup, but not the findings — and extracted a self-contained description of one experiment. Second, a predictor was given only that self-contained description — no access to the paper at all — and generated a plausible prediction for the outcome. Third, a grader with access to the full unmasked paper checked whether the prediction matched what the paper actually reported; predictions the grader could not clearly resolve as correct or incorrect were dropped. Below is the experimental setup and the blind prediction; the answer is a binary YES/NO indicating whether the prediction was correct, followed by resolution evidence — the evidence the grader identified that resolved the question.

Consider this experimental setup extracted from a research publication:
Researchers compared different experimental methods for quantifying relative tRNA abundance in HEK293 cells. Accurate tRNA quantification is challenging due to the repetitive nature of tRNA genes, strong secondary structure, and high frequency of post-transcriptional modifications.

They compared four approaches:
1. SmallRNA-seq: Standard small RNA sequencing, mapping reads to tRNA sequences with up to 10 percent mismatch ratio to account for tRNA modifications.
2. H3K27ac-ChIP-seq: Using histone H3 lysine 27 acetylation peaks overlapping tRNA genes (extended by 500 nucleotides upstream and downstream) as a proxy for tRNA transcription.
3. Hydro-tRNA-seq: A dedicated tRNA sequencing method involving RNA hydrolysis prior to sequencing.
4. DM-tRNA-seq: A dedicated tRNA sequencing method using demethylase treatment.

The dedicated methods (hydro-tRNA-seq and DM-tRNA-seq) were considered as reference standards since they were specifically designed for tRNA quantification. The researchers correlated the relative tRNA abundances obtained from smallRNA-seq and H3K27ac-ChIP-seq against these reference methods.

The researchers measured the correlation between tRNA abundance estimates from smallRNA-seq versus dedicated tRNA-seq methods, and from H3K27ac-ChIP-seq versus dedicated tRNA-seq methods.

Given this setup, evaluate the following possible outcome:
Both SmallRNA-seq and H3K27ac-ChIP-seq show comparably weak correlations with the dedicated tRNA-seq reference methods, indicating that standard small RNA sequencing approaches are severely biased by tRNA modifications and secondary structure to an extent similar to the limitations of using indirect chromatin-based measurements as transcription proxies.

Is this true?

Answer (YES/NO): NO